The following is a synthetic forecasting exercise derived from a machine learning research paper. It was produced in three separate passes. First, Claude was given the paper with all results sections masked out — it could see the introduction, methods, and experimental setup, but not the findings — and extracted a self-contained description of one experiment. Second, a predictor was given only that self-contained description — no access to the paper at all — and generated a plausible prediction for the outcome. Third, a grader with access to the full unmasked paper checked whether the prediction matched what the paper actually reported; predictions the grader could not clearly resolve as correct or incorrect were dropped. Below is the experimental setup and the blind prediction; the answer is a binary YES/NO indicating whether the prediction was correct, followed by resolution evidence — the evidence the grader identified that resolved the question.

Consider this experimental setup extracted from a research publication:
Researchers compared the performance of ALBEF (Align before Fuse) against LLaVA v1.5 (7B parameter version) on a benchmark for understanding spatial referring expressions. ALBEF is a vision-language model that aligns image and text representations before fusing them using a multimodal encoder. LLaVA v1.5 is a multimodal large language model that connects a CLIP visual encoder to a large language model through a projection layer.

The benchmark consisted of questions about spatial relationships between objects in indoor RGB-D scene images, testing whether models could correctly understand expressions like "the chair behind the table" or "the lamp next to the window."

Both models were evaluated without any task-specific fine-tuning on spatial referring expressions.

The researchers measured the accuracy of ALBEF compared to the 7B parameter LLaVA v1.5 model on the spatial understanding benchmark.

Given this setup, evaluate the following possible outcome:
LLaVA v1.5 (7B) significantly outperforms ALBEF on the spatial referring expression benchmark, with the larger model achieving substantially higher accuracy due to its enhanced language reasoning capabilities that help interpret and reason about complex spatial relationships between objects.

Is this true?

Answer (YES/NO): NO